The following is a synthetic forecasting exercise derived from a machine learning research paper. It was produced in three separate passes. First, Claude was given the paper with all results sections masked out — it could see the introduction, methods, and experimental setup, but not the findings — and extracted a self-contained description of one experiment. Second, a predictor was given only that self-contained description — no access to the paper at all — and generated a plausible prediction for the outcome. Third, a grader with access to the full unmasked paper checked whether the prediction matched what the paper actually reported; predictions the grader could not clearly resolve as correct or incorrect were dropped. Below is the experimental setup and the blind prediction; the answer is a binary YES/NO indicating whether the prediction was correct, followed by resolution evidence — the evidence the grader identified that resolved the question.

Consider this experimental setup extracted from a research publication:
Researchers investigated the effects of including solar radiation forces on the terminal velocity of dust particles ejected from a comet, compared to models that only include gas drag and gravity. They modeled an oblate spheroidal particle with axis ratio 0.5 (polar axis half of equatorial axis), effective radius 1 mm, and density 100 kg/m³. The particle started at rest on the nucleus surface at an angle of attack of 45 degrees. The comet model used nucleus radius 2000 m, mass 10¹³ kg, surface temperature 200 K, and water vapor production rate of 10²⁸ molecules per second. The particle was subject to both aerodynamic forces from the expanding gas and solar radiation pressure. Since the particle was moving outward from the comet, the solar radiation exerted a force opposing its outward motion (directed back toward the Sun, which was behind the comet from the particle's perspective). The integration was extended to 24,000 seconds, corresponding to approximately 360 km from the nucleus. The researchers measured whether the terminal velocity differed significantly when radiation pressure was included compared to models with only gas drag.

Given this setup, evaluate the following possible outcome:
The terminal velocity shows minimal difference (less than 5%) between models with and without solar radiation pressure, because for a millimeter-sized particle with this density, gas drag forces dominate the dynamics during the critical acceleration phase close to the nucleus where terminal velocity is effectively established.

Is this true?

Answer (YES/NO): YES